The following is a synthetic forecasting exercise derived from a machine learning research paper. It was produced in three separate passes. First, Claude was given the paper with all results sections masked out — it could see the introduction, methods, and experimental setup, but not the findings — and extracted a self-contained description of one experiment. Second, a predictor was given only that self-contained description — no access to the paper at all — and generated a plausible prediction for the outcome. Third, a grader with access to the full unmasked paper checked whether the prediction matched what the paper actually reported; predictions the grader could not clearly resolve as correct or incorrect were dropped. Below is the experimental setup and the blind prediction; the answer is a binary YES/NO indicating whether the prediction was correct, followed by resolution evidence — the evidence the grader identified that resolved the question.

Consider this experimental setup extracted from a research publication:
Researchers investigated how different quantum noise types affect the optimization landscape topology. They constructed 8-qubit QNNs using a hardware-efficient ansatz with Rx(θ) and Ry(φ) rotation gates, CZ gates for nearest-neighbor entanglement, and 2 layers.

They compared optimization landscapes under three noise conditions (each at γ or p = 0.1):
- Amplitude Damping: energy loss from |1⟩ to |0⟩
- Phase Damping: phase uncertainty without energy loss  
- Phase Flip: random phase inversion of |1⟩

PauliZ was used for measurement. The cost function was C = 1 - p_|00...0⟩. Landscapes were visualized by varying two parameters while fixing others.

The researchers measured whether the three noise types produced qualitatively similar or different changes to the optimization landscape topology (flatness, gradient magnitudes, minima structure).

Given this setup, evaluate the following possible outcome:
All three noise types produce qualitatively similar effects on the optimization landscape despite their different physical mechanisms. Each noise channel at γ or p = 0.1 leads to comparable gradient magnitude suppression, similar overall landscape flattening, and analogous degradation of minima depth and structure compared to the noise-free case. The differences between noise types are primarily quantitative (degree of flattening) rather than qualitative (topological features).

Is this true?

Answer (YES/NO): NO